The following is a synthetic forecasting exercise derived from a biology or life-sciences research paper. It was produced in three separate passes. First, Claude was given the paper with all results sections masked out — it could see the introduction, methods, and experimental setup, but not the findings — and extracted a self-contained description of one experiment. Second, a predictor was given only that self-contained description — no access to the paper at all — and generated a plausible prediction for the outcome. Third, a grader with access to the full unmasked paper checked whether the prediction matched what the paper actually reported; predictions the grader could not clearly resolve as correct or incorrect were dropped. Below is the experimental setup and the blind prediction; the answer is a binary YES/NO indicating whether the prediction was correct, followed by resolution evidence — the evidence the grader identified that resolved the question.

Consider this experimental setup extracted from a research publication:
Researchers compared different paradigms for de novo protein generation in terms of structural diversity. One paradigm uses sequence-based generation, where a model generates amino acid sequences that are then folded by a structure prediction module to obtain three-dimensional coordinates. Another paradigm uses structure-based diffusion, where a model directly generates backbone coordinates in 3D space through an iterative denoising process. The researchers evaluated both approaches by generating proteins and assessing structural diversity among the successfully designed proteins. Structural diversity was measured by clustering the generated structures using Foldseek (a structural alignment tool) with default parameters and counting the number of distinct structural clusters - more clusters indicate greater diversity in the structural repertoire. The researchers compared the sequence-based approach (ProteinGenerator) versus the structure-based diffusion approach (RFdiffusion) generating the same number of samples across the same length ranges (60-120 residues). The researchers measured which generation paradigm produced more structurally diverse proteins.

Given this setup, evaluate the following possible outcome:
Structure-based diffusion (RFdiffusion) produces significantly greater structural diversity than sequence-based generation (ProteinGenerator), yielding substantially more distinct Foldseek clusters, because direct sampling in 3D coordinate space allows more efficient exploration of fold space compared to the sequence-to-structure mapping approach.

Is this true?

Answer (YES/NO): YES